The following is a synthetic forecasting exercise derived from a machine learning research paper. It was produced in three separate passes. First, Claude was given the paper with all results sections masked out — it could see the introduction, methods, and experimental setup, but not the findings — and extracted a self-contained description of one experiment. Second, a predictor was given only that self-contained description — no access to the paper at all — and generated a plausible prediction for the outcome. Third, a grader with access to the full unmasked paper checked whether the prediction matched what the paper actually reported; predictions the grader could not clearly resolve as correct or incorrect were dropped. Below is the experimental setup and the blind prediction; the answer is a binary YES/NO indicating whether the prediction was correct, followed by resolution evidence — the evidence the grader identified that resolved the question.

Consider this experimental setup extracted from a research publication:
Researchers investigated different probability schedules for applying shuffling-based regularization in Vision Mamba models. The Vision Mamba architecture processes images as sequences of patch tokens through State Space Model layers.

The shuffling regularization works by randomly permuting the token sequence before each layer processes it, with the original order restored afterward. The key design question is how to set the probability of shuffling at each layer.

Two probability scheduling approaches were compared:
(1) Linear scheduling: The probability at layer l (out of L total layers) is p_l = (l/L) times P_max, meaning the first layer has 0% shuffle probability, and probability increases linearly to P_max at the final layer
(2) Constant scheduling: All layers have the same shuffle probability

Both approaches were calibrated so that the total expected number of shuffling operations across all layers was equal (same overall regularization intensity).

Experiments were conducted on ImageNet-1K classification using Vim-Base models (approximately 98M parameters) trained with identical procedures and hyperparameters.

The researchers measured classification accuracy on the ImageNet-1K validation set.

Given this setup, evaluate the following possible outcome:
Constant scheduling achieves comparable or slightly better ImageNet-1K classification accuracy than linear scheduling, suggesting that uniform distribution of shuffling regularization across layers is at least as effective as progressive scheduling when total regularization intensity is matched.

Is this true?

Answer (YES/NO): NO